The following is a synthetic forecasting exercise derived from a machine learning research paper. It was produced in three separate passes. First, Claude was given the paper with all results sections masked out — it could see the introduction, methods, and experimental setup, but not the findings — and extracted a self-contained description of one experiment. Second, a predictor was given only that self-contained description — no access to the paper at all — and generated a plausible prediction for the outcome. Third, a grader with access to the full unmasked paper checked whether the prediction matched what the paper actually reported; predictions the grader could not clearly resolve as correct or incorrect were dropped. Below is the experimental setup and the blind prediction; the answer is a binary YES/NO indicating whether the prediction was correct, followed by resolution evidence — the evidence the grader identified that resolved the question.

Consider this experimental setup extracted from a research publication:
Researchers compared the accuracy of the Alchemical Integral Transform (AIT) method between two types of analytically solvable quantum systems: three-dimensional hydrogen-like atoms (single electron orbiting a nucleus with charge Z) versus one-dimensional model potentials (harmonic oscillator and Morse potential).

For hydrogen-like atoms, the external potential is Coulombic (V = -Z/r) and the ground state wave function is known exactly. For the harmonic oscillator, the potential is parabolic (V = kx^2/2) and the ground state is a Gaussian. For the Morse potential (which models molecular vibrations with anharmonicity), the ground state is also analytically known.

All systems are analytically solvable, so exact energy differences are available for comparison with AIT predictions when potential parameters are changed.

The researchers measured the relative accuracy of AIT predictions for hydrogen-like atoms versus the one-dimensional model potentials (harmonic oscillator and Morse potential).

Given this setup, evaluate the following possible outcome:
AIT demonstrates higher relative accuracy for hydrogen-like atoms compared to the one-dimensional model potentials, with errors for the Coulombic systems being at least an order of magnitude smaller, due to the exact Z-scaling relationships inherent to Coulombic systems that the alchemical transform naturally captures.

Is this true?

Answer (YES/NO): YES